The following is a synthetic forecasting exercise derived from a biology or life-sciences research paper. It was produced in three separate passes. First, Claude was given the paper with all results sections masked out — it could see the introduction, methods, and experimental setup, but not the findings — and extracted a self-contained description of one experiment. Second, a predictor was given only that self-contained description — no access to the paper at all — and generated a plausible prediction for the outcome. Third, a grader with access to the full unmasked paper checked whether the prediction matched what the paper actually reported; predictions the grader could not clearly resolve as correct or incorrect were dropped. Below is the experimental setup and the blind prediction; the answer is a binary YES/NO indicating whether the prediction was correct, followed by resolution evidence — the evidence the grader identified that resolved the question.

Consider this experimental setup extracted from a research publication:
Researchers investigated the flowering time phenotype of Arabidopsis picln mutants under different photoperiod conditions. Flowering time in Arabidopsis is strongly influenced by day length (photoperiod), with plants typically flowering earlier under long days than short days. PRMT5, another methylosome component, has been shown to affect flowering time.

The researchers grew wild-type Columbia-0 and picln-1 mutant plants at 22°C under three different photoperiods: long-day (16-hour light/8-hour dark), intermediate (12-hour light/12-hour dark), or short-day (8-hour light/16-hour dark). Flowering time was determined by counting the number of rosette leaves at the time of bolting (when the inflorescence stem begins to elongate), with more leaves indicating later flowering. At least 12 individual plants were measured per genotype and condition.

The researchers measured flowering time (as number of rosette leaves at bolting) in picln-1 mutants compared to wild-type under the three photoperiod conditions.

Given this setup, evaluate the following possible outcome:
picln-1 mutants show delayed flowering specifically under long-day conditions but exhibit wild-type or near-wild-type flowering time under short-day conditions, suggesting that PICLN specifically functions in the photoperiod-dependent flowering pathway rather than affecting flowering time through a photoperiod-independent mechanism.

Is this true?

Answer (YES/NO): NO